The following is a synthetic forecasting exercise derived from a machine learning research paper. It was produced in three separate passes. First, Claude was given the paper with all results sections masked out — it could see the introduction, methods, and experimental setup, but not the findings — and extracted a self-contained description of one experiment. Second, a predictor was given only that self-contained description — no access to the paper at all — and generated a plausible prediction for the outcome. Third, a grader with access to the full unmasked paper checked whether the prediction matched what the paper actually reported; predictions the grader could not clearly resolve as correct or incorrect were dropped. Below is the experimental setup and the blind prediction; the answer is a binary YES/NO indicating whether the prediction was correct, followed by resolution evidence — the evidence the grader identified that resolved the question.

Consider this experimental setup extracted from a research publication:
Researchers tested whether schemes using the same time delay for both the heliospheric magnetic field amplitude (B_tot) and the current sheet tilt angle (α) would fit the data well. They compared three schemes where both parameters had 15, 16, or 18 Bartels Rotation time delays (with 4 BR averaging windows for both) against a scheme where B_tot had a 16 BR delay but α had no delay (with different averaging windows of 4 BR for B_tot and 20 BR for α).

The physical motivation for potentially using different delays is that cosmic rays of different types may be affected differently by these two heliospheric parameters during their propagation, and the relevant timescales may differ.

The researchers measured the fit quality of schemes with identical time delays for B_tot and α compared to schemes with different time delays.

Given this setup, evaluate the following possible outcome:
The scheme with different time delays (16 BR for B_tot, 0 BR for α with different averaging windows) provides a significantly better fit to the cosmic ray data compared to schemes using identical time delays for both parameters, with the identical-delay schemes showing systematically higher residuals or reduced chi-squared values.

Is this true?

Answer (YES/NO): YES